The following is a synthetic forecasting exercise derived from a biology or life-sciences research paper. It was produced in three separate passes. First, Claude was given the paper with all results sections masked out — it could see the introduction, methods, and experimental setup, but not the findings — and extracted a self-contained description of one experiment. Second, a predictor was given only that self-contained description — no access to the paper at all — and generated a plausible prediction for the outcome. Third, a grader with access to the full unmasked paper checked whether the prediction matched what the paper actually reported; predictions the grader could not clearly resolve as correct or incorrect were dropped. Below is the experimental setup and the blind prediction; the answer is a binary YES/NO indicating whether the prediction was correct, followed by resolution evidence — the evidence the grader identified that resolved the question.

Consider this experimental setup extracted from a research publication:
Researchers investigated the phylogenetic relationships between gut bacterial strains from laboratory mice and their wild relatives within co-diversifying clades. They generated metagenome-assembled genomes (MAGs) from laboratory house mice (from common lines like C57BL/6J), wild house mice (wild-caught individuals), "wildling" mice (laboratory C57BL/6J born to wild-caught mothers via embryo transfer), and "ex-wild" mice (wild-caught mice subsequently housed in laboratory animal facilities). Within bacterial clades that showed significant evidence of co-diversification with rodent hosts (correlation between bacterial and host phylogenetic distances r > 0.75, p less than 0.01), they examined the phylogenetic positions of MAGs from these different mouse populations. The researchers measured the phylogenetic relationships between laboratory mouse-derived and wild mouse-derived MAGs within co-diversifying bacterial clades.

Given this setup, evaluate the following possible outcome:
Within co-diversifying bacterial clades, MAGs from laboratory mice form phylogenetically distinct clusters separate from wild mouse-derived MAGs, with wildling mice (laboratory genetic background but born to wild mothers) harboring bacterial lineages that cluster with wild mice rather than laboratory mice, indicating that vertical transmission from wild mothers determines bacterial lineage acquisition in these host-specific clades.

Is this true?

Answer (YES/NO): YES